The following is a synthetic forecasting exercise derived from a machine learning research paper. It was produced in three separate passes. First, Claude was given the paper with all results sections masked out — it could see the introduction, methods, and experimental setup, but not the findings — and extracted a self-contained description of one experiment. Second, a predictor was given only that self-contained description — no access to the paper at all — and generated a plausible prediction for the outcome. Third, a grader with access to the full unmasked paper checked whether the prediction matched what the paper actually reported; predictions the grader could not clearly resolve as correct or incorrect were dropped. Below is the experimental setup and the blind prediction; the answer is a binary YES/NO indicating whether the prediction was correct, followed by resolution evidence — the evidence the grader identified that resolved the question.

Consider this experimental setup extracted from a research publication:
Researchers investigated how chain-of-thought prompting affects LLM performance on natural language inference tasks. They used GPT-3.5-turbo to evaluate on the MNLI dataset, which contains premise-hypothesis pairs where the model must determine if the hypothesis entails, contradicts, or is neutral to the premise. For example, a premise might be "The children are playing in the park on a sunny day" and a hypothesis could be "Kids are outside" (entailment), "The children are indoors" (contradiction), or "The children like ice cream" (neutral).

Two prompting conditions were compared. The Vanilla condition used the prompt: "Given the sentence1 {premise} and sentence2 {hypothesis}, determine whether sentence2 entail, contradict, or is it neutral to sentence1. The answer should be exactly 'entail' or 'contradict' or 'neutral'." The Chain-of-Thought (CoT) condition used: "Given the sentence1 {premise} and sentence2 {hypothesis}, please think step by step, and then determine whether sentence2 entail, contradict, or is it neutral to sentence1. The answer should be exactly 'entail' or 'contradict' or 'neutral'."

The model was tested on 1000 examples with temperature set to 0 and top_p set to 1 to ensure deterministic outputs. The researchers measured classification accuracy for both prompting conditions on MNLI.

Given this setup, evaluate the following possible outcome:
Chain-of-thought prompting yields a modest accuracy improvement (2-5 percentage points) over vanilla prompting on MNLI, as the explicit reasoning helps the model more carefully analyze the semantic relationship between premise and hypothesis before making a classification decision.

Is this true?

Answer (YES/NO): NO